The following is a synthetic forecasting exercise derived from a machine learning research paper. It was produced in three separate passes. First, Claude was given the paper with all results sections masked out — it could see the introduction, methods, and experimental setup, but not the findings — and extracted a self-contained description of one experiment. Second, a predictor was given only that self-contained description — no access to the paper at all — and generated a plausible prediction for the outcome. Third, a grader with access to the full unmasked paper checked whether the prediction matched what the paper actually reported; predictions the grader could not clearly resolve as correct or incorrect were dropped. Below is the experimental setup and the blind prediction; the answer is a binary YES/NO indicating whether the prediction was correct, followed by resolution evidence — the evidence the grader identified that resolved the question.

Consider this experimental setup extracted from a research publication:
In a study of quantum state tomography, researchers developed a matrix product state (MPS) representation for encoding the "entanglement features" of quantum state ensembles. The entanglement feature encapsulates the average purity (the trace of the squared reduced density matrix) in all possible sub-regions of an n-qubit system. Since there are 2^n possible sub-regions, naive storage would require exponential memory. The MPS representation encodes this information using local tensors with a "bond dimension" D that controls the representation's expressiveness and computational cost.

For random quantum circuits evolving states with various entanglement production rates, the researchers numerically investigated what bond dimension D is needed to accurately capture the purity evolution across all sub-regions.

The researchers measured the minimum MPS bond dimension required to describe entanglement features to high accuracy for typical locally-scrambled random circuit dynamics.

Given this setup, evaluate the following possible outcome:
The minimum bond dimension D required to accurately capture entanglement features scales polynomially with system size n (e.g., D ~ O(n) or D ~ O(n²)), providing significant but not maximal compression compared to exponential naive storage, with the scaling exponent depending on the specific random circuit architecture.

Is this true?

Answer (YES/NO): NO